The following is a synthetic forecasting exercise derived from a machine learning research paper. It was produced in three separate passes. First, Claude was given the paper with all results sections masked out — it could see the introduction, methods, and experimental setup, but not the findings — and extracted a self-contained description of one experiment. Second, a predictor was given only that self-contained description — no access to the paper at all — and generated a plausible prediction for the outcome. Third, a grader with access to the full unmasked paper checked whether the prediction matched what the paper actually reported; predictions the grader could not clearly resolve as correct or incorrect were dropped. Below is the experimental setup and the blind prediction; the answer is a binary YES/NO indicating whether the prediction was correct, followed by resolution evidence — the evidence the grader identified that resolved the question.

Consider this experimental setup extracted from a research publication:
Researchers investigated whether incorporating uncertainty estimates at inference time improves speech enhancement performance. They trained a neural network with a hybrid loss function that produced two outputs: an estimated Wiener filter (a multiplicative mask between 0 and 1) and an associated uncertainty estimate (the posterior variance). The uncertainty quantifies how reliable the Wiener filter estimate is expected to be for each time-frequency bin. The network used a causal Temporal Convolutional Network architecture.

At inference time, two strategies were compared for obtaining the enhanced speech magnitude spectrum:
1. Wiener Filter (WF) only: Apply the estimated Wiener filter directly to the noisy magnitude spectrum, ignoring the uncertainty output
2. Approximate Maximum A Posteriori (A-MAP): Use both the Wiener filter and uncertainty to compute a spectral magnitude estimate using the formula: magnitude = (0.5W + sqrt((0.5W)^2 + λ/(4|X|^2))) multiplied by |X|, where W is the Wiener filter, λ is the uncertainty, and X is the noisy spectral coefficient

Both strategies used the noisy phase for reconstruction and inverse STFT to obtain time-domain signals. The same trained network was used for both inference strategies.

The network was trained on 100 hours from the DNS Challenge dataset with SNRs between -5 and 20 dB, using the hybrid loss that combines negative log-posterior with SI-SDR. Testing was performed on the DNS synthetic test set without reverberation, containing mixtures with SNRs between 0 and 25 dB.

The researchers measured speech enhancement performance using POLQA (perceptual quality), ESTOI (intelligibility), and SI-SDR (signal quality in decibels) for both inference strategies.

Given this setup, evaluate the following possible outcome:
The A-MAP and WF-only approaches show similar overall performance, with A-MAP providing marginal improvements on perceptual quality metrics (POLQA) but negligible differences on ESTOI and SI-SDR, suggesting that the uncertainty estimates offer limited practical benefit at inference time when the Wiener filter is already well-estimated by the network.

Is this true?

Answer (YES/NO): NO